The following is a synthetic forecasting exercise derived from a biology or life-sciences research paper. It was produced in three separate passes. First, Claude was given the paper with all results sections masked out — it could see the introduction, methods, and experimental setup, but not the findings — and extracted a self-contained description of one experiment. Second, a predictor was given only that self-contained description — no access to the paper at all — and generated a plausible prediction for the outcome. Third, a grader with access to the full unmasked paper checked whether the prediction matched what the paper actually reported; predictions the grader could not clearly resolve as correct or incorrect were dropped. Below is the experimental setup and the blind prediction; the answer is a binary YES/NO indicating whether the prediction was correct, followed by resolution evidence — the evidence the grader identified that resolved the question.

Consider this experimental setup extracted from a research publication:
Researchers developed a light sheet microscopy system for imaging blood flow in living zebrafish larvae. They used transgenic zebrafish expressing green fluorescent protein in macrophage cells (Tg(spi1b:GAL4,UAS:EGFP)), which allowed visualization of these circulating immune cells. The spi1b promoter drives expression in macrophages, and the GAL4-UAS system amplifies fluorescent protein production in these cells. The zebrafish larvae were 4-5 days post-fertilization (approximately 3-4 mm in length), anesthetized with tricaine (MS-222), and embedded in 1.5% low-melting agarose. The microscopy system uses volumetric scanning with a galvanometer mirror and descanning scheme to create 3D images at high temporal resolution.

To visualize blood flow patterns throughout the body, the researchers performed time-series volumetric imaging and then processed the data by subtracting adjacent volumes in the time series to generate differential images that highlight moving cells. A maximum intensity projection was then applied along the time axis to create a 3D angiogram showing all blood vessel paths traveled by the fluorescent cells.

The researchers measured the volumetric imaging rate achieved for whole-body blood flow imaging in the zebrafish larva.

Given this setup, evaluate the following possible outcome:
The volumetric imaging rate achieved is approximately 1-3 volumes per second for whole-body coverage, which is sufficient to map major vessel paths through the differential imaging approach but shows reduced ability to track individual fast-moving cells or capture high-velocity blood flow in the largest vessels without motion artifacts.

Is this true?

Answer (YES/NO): NO